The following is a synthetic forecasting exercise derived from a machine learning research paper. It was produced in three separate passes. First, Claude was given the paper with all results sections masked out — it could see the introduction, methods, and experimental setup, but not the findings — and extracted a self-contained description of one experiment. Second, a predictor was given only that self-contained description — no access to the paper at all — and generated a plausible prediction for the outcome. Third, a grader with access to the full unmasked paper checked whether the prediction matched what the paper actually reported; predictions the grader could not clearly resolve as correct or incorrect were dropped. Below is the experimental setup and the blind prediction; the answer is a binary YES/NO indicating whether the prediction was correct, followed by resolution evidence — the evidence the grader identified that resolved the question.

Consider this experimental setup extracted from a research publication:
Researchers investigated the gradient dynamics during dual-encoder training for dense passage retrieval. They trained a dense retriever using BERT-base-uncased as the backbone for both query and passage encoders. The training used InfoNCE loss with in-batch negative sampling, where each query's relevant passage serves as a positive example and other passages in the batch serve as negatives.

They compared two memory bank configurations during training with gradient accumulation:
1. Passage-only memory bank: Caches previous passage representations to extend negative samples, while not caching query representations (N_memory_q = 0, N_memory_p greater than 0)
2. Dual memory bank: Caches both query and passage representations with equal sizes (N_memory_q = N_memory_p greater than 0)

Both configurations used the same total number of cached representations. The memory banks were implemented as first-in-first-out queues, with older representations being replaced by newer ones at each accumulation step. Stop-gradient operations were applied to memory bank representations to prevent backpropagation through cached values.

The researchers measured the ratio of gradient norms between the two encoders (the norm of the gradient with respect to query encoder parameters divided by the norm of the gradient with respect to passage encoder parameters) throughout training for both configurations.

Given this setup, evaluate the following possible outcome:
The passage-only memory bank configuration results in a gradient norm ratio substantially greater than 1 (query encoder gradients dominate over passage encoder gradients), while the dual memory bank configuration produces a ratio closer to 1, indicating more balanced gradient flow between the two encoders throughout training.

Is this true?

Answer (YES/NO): NO